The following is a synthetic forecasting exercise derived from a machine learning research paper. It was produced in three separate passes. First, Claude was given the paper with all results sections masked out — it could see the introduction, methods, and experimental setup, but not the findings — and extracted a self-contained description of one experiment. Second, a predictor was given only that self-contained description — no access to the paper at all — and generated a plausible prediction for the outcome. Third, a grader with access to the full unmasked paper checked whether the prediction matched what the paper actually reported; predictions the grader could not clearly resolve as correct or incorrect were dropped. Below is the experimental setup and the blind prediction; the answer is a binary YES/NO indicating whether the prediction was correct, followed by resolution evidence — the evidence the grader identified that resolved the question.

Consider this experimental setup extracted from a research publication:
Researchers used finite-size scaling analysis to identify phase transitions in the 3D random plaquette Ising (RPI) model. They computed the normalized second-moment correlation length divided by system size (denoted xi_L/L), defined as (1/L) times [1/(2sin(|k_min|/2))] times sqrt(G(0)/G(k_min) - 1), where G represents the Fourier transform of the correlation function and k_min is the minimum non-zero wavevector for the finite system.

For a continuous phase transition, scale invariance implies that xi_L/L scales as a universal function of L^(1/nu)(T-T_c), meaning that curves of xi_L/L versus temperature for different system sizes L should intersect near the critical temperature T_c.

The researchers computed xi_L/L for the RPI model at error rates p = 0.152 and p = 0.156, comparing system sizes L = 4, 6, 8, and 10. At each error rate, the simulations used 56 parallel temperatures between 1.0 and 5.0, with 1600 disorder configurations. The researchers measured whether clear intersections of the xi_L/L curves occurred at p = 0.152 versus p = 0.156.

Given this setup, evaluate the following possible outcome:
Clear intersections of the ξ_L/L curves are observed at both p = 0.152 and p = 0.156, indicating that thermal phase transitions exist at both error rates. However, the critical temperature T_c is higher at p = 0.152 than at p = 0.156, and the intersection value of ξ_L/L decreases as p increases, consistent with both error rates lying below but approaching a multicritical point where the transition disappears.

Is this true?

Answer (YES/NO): NO